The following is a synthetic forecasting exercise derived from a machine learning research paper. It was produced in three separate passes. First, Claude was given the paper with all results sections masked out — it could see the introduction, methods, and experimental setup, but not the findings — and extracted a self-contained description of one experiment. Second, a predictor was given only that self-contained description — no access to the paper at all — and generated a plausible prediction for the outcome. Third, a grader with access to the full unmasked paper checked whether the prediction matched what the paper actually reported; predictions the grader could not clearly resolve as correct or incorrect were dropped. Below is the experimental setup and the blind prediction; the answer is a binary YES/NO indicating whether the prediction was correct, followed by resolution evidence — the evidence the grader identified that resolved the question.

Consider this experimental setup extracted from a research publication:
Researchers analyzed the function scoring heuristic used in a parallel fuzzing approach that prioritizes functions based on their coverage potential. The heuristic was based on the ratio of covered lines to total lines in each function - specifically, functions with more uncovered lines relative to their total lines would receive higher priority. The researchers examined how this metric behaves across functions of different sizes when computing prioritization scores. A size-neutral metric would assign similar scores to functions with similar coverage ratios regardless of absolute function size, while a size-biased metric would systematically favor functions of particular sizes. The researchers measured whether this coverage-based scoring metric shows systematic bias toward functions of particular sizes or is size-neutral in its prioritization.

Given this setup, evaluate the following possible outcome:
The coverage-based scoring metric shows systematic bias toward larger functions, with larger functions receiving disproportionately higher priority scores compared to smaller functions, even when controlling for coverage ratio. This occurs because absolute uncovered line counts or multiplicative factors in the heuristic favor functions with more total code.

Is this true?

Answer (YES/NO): YES